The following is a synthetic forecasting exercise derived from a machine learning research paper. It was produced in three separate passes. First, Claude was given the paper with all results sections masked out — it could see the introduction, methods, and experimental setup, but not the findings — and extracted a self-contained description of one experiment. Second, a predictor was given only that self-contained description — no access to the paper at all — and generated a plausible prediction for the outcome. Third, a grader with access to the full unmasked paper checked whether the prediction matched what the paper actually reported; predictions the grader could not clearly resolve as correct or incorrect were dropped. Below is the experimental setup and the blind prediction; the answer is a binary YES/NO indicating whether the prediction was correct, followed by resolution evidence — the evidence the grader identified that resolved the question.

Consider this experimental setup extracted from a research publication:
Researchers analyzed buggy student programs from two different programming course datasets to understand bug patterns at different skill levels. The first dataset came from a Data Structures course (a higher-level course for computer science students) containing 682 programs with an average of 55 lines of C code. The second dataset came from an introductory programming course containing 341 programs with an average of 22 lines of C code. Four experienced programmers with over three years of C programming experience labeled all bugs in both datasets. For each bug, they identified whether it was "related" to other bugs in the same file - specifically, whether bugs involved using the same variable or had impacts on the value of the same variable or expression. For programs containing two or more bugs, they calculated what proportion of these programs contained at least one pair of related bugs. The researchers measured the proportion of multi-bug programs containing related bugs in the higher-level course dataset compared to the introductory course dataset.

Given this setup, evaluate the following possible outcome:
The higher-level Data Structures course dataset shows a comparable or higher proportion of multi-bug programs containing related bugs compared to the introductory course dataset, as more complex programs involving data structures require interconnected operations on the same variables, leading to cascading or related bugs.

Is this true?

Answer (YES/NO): YES